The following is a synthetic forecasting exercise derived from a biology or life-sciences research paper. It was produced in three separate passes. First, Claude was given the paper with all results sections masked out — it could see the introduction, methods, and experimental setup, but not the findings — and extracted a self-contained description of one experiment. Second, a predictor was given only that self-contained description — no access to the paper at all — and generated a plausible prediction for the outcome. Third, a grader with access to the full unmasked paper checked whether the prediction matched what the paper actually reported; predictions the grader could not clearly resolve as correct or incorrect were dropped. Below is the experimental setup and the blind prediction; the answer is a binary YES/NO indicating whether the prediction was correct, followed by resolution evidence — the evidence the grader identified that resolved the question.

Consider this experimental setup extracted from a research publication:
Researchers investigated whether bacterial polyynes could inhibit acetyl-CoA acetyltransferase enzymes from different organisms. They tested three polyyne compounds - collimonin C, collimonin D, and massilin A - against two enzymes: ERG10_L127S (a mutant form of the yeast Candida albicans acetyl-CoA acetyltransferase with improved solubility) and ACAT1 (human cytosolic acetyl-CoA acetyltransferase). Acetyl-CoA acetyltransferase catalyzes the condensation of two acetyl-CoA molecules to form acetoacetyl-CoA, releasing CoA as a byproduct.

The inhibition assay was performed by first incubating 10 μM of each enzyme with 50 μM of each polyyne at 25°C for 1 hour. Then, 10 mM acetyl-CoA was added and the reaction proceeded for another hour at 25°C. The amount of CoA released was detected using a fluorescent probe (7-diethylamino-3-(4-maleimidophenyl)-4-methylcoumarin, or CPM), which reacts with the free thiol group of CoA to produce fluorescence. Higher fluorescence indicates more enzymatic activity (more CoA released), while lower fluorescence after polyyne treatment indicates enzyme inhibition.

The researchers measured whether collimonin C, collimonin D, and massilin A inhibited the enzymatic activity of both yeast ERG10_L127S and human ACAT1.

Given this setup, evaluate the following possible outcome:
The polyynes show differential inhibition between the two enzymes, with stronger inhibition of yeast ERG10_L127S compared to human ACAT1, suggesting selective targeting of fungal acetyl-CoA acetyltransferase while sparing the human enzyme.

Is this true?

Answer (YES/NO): NO